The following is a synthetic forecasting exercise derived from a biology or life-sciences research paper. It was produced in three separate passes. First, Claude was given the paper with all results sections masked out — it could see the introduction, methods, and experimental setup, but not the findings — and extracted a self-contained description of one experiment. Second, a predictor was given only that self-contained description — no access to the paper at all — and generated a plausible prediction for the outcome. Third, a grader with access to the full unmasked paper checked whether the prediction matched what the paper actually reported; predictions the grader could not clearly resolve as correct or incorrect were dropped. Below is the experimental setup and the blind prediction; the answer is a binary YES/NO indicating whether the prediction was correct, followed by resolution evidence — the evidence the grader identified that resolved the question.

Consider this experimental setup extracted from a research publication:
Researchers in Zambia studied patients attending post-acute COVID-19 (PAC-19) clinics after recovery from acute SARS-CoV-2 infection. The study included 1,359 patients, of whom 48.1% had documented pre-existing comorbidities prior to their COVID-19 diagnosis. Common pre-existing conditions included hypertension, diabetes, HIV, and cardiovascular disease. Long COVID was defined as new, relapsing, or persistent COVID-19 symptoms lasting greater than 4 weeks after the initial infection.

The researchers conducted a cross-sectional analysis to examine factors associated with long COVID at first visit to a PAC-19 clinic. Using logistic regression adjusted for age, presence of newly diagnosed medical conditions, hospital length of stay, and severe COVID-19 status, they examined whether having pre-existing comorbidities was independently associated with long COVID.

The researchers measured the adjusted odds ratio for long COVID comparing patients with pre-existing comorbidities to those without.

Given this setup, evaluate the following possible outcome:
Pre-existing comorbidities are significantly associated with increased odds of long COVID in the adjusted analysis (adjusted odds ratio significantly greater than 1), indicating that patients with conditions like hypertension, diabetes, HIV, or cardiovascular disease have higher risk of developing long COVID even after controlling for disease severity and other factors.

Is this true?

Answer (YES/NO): YES